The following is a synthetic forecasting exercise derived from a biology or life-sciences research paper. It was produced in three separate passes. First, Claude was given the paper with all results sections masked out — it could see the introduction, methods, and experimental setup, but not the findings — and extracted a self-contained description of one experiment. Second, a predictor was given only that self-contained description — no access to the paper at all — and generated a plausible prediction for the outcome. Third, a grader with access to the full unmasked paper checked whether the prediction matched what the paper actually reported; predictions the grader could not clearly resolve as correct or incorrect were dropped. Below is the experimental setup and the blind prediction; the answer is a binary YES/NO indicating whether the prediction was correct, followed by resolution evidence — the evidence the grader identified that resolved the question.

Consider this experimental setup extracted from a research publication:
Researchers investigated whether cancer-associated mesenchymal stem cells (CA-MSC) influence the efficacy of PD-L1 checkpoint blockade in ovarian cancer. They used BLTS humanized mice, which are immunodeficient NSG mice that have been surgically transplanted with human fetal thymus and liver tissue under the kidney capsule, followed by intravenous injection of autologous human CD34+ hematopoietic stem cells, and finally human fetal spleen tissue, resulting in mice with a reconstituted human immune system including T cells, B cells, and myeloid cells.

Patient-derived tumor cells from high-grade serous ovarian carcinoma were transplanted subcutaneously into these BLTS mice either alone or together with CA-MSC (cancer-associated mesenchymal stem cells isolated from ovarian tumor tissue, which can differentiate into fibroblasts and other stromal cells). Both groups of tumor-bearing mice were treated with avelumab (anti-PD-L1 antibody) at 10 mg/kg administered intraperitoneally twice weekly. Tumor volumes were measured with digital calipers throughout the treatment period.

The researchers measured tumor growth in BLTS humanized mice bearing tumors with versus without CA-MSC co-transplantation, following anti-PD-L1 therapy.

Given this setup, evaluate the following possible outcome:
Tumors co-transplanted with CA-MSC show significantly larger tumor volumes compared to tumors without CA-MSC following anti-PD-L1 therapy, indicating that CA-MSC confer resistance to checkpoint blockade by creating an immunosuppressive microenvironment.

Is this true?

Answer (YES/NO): YES